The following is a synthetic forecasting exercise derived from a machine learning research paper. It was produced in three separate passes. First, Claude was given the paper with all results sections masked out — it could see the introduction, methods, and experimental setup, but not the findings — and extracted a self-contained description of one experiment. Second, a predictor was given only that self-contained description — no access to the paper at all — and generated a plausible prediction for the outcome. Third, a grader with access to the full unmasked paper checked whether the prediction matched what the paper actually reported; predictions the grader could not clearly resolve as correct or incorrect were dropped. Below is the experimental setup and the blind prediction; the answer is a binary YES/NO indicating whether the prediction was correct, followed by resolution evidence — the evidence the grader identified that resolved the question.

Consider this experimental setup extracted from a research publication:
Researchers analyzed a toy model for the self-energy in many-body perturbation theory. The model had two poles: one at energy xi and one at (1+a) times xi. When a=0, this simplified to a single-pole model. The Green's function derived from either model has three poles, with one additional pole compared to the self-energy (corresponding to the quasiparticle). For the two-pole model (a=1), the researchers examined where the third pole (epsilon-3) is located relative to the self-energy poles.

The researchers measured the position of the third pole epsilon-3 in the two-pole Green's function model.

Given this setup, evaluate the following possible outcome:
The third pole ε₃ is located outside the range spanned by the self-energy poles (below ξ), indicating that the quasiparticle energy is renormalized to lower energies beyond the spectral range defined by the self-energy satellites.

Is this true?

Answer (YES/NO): NO